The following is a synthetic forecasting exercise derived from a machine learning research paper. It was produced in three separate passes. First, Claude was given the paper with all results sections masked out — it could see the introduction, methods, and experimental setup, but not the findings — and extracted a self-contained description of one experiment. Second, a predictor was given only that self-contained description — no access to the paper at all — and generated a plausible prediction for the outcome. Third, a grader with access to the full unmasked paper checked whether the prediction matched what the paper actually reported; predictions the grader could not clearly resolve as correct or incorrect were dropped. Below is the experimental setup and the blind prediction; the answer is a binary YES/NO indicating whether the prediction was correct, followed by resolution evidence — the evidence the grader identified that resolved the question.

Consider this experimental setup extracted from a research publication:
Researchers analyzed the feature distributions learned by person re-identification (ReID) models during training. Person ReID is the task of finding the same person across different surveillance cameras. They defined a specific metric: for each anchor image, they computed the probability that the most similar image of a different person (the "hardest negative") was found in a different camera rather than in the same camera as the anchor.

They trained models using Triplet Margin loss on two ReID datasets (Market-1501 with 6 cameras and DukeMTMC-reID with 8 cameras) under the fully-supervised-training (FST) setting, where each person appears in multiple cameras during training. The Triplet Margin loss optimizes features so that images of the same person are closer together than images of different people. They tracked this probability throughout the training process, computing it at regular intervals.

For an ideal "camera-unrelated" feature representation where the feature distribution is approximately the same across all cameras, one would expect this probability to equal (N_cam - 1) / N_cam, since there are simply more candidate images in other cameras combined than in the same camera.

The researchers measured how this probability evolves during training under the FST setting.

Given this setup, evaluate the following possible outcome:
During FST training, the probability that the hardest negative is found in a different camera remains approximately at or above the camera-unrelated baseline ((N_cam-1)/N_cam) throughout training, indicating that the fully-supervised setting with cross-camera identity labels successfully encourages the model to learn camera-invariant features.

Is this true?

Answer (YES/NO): NO